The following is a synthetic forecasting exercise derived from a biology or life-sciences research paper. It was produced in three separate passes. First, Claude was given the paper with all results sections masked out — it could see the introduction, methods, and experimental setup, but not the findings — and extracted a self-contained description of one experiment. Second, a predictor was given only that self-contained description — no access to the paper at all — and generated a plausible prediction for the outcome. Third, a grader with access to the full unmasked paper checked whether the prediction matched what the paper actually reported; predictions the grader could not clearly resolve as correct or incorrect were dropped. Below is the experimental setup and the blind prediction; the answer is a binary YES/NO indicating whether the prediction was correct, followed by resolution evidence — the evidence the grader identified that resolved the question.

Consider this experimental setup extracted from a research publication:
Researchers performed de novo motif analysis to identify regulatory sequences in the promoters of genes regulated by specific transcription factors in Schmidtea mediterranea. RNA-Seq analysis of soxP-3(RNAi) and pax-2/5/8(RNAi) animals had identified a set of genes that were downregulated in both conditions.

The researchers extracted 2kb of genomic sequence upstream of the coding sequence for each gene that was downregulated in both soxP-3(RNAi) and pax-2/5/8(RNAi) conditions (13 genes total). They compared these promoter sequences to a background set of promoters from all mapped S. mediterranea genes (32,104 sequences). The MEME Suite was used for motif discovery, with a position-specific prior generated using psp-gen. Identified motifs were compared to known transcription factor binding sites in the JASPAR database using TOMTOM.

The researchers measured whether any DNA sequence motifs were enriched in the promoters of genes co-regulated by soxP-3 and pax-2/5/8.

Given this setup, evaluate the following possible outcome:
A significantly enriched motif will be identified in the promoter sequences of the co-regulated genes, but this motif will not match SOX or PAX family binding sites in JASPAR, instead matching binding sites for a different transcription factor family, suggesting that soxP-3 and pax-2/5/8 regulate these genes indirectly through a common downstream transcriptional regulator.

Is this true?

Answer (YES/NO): NO